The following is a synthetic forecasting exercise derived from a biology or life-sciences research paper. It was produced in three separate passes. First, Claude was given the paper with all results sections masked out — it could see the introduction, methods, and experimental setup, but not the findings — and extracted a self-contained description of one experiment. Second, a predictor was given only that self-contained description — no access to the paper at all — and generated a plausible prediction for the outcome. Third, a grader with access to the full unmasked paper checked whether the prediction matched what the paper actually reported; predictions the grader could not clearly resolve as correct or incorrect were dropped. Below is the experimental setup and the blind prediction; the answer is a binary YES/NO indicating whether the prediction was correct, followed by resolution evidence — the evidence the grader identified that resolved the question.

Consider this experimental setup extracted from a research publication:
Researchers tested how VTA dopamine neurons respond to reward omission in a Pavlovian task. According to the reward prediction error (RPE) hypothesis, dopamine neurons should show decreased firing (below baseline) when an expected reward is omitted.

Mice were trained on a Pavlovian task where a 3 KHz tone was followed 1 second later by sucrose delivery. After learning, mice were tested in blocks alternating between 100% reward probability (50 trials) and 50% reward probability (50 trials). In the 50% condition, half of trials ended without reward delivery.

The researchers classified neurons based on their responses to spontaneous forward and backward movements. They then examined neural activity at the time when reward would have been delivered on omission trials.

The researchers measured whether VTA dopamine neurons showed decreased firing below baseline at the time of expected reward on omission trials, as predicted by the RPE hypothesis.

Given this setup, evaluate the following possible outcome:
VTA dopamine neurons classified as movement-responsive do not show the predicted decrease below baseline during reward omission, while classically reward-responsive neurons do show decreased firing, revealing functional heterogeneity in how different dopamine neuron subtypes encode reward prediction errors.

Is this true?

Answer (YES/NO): NO